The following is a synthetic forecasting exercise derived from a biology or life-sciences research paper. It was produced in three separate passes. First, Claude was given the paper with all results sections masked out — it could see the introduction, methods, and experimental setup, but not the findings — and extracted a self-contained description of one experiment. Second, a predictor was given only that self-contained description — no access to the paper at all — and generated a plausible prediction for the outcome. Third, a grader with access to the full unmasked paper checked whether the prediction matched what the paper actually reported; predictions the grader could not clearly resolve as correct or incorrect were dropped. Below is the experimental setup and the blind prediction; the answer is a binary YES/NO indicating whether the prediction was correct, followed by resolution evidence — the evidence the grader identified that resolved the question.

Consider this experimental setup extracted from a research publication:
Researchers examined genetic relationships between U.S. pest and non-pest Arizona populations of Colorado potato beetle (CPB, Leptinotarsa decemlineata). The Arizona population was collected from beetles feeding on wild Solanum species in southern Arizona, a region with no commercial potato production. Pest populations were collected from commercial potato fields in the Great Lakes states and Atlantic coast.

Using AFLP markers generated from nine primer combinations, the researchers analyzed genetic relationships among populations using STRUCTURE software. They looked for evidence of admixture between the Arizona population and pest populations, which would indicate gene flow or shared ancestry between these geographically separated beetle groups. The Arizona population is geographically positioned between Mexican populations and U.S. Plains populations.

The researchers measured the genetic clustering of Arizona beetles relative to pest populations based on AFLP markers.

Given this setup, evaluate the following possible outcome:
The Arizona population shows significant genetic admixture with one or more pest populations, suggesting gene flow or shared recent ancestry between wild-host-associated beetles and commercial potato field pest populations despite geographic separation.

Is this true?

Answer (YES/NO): NO